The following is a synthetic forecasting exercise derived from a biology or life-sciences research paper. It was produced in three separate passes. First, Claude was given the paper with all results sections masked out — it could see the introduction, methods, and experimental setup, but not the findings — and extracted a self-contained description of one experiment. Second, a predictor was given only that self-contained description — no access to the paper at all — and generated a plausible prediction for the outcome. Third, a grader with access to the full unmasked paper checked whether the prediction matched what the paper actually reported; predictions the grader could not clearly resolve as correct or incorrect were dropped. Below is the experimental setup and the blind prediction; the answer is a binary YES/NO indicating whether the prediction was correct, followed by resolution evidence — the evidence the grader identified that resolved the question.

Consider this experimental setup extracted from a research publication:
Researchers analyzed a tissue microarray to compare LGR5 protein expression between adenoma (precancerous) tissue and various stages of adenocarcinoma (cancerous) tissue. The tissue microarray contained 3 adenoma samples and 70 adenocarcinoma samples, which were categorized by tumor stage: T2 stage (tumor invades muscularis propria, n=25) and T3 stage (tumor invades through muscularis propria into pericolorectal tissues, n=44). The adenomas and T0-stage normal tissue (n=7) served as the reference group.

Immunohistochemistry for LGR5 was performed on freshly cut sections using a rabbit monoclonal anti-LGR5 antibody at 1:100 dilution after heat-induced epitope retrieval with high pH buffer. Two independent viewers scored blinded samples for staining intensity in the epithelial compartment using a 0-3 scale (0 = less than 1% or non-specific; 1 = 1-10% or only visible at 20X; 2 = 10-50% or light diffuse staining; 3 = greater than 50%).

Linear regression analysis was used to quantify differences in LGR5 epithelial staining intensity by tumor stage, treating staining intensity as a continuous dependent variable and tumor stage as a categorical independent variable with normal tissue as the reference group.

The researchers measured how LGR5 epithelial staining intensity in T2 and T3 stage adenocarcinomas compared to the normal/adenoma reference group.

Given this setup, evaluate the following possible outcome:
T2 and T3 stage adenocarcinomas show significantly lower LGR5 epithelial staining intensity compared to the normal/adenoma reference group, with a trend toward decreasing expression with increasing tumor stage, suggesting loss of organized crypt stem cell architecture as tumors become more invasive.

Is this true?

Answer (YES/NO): NO